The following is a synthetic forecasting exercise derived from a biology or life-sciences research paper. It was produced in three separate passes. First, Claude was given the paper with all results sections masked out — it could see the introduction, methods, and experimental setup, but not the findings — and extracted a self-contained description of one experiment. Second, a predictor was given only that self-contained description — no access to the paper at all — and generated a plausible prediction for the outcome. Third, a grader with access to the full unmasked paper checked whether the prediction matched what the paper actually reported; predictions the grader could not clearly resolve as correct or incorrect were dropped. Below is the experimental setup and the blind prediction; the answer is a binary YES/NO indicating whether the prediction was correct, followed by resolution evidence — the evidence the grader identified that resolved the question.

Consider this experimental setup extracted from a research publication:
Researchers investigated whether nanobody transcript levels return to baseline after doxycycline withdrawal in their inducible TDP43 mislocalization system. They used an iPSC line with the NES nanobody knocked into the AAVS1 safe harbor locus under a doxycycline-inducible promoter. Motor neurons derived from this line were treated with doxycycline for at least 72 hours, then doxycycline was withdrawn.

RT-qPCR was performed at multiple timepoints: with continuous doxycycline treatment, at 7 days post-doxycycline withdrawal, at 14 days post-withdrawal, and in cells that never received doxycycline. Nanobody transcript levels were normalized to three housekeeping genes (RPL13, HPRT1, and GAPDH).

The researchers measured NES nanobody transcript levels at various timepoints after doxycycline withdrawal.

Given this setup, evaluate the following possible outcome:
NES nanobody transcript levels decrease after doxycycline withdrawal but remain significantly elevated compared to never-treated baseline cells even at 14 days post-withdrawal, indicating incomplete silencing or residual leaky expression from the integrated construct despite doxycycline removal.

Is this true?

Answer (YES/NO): NO